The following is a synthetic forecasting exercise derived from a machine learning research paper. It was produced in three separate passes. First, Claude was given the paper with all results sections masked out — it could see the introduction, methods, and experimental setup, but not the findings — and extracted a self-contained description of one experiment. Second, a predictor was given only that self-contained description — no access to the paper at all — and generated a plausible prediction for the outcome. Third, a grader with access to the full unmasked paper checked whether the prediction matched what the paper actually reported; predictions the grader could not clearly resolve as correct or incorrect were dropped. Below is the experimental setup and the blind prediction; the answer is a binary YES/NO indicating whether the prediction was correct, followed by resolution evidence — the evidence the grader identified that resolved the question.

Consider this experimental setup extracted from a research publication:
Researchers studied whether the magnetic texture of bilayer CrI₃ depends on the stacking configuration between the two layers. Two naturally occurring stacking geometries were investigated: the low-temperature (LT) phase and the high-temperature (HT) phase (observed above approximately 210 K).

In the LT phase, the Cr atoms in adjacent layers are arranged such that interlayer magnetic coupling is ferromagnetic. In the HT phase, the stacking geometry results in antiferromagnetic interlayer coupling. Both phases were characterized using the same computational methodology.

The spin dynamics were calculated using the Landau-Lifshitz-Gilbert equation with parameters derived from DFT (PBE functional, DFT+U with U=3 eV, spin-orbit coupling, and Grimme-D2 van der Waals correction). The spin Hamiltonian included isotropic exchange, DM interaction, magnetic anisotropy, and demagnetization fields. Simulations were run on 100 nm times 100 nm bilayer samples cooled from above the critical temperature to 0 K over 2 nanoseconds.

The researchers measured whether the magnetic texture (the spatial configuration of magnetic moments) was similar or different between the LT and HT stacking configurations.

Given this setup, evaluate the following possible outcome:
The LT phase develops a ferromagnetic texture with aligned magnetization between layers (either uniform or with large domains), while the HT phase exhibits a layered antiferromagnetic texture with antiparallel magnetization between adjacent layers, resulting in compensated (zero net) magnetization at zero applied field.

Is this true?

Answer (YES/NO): YES